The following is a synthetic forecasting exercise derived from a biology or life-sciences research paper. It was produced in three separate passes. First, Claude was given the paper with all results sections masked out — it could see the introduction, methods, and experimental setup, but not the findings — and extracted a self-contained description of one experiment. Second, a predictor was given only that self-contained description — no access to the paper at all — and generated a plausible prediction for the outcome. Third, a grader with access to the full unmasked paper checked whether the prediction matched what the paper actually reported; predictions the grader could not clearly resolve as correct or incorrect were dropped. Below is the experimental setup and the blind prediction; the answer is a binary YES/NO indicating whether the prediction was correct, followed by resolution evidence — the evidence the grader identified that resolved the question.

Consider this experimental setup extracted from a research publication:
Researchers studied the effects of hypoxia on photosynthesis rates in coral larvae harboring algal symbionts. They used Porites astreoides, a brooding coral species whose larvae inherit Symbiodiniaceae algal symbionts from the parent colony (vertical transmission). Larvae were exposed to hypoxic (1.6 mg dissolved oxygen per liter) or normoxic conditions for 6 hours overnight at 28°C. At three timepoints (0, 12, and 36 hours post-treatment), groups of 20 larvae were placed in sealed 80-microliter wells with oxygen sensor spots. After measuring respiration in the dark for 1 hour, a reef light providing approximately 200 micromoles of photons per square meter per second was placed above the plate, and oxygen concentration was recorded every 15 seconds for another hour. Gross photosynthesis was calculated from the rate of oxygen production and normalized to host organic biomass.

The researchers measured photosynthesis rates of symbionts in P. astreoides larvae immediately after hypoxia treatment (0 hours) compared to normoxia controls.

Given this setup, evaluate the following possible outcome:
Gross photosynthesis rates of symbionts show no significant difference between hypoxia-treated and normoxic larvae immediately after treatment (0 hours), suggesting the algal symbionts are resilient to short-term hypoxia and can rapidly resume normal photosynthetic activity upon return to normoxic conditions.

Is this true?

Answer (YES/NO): NO